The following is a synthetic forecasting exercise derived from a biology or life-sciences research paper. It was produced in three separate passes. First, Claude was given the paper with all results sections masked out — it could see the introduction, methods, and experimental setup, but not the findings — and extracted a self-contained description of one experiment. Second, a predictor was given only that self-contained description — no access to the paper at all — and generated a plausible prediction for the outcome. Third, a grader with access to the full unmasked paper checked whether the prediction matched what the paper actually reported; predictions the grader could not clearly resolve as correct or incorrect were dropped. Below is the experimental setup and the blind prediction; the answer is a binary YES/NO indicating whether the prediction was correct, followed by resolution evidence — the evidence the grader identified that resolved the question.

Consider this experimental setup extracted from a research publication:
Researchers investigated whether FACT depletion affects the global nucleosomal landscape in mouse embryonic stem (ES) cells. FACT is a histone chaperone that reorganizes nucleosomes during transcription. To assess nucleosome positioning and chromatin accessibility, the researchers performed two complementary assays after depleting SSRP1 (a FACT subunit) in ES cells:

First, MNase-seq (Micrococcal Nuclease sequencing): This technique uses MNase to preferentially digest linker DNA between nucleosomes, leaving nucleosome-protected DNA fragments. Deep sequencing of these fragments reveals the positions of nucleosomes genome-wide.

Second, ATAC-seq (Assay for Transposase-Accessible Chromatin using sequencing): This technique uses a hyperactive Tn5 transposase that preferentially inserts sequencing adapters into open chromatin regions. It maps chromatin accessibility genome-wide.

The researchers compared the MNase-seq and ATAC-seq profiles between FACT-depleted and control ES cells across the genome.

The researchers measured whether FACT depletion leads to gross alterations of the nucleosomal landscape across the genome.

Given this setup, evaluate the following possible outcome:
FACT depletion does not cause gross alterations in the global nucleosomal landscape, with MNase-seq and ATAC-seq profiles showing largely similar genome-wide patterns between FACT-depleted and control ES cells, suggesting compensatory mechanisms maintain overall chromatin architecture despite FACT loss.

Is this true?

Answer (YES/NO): YES